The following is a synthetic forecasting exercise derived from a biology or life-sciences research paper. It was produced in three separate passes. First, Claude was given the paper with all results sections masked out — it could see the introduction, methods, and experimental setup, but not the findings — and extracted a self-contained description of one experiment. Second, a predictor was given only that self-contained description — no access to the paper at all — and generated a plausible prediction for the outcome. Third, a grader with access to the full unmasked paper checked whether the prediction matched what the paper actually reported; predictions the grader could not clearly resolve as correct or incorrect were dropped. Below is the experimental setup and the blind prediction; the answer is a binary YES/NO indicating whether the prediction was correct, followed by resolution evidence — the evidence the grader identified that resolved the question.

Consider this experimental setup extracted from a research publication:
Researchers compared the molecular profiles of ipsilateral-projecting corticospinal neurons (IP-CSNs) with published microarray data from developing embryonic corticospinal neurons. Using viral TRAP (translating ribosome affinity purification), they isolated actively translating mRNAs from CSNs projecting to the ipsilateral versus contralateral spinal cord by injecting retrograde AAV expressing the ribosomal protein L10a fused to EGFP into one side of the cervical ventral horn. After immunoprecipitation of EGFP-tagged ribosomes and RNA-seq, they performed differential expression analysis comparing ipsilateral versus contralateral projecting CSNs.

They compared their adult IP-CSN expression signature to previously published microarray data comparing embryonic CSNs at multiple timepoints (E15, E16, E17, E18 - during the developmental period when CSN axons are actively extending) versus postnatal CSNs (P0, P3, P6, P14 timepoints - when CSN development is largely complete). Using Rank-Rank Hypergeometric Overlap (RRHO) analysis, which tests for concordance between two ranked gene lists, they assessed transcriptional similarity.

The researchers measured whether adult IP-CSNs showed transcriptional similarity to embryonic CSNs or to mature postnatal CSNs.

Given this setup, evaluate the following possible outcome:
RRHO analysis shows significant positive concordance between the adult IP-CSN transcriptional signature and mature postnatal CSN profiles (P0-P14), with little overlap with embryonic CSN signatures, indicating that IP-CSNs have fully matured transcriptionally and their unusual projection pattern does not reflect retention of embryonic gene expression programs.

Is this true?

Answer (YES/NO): NO